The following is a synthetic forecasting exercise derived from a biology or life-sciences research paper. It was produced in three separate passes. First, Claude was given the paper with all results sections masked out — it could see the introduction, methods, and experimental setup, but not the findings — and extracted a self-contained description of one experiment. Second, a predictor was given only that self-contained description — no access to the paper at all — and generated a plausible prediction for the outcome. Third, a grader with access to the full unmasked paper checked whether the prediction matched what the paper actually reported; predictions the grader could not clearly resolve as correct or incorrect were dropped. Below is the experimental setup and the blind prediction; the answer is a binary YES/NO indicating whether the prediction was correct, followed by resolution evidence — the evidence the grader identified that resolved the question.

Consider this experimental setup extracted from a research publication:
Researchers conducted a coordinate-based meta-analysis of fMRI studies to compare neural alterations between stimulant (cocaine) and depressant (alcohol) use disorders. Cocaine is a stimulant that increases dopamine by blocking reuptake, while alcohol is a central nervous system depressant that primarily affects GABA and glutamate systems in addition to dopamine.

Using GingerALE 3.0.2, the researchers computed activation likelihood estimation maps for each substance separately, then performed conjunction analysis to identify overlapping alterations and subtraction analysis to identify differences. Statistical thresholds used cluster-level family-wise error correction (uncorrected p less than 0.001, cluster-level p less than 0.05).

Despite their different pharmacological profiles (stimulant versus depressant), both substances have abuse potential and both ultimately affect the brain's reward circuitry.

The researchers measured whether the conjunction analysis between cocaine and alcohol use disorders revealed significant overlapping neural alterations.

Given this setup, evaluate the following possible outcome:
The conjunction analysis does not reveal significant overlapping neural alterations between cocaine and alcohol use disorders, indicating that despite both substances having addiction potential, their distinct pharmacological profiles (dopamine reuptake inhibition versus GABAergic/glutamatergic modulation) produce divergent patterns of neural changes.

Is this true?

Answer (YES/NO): NO